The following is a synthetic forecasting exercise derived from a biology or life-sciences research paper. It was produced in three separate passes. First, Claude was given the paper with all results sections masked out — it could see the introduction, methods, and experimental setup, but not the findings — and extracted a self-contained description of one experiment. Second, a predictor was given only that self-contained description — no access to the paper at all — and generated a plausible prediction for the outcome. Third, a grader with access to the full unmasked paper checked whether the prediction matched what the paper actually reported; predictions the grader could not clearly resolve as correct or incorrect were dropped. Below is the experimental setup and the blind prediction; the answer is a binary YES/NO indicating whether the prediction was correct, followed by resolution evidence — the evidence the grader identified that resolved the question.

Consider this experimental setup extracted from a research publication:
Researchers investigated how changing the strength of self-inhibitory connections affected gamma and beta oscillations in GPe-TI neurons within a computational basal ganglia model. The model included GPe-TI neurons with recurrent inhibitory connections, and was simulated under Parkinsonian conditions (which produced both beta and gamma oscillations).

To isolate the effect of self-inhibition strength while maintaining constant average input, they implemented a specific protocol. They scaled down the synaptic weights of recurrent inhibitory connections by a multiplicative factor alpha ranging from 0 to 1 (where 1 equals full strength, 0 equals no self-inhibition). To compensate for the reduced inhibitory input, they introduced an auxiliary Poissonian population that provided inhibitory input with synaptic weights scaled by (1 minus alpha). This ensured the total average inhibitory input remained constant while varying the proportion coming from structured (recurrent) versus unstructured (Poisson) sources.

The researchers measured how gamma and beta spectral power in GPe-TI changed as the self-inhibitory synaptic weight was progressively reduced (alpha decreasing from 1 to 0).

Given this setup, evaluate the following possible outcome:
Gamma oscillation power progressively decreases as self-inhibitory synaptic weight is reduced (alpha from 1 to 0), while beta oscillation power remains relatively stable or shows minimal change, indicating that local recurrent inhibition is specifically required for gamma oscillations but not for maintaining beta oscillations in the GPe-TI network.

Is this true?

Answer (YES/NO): NO